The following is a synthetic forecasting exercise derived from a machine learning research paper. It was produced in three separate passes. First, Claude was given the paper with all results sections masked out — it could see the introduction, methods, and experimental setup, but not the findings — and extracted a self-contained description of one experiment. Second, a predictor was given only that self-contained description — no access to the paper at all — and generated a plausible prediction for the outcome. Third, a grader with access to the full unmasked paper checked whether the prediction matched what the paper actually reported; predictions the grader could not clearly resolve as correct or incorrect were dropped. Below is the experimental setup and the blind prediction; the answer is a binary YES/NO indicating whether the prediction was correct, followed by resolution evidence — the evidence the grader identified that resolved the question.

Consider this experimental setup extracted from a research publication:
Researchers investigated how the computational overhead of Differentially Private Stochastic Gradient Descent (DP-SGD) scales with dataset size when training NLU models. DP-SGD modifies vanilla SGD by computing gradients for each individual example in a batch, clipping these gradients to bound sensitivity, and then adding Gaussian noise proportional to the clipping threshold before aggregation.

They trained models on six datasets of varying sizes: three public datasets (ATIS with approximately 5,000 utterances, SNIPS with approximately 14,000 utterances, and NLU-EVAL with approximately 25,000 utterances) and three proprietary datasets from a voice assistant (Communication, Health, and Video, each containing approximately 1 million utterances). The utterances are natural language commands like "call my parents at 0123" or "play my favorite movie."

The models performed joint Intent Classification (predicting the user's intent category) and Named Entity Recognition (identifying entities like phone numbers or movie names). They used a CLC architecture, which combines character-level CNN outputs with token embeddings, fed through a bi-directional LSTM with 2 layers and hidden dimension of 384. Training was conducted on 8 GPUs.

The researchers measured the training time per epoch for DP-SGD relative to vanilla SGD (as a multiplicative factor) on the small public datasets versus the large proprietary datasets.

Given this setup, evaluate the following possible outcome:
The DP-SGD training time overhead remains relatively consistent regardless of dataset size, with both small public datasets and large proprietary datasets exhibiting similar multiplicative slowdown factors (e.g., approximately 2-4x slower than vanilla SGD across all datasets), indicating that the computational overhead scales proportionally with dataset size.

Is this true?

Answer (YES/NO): NO